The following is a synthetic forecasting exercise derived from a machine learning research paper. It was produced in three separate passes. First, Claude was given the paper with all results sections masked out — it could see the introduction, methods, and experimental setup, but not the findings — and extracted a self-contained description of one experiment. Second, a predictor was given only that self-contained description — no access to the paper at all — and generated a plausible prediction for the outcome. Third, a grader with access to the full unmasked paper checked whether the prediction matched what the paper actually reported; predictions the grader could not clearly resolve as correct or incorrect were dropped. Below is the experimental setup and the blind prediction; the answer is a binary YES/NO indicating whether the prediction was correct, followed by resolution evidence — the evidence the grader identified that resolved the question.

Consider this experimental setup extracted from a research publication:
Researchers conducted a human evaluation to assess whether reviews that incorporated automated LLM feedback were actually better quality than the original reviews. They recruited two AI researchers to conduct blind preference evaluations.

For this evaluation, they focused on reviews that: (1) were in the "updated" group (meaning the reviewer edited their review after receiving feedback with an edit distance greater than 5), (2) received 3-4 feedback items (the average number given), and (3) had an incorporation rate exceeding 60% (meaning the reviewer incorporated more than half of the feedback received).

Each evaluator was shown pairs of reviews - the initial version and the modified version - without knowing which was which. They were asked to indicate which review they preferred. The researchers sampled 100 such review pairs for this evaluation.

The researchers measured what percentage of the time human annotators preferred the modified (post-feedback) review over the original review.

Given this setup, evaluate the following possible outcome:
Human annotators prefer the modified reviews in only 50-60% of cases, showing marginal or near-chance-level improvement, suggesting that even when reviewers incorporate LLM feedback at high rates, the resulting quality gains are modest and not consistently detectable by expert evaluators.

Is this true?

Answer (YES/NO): NO